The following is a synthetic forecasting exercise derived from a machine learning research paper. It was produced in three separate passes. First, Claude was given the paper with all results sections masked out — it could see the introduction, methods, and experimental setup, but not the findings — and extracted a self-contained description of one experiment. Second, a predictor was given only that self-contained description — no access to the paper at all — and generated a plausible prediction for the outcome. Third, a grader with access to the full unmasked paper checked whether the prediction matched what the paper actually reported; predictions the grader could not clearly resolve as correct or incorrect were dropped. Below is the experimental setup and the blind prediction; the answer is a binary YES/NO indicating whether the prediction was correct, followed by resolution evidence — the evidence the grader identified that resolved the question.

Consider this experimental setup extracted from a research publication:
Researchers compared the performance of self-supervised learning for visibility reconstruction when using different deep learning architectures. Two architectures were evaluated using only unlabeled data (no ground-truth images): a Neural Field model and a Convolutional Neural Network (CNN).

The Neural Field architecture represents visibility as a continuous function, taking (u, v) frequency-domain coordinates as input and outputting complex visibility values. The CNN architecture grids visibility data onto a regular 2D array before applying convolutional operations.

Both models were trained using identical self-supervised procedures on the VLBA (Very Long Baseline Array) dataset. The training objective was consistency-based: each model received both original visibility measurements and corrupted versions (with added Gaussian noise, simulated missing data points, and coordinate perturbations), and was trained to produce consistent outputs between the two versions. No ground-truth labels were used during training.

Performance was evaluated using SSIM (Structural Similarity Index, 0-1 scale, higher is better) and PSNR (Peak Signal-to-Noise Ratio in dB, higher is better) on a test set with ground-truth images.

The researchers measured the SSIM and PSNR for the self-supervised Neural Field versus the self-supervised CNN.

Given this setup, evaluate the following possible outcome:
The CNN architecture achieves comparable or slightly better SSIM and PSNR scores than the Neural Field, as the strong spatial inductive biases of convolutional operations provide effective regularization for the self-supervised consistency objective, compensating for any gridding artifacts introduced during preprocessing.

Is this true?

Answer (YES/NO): YES